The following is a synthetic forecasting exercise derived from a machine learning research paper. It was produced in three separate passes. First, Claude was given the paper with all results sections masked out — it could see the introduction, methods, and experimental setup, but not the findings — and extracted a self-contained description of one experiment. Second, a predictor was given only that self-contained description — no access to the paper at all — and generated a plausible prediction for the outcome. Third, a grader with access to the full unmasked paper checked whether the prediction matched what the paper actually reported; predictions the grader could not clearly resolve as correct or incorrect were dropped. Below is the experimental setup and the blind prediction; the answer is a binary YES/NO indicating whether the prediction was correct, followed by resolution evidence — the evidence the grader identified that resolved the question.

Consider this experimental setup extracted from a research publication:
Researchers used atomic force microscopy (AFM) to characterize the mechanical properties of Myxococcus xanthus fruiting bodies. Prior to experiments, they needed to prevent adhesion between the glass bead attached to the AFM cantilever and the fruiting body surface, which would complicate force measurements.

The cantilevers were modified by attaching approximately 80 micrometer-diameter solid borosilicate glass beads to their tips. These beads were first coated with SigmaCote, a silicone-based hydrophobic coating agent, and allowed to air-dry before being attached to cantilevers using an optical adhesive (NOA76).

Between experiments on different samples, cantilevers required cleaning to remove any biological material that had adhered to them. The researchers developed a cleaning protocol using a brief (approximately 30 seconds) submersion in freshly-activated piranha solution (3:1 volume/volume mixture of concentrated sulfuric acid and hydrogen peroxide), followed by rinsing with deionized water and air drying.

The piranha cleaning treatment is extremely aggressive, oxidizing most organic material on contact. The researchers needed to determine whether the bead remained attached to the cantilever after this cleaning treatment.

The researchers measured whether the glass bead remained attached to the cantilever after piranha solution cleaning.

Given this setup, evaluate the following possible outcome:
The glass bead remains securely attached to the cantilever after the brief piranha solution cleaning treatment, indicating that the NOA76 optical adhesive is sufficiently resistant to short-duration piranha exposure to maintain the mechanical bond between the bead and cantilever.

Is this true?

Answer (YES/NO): NO